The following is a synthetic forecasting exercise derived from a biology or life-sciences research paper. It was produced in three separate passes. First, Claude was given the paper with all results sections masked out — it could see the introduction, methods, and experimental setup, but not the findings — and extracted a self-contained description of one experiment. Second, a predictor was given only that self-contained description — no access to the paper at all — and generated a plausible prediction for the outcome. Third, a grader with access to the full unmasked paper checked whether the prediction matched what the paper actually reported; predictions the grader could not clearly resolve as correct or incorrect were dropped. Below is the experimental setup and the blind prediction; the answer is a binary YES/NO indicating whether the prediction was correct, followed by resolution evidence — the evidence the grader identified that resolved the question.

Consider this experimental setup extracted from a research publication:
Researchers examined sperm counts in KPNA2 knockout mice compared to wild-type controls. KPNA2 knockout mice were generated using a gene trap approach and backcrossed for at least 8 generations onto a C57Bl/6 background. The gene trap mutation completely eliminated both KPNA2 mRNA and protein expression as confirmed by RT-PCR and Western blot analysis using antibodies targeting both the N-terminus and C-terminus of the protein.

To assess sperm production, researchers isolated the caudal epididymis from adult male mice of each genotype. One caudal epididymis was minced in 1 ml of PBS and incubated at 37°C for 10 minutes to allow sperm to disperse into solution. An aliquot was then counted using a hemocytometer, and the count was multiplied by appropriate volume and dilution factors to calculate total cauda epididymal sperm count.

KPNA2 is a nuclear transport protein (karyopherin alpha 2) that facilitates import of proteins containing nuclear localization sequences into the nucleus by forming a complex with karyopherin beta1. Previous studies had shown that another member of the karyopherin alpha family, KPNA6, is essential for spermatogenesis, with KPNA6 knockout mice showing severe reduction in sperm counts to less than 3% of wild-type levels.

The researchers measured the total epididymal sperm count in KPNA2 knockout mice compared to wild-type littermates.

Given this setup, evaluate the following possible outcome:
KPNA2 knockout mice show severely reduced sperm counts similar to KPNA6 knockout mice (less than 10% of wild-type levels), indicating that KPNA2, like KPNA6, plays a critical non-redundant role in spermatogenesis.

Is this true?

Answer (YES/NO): NO